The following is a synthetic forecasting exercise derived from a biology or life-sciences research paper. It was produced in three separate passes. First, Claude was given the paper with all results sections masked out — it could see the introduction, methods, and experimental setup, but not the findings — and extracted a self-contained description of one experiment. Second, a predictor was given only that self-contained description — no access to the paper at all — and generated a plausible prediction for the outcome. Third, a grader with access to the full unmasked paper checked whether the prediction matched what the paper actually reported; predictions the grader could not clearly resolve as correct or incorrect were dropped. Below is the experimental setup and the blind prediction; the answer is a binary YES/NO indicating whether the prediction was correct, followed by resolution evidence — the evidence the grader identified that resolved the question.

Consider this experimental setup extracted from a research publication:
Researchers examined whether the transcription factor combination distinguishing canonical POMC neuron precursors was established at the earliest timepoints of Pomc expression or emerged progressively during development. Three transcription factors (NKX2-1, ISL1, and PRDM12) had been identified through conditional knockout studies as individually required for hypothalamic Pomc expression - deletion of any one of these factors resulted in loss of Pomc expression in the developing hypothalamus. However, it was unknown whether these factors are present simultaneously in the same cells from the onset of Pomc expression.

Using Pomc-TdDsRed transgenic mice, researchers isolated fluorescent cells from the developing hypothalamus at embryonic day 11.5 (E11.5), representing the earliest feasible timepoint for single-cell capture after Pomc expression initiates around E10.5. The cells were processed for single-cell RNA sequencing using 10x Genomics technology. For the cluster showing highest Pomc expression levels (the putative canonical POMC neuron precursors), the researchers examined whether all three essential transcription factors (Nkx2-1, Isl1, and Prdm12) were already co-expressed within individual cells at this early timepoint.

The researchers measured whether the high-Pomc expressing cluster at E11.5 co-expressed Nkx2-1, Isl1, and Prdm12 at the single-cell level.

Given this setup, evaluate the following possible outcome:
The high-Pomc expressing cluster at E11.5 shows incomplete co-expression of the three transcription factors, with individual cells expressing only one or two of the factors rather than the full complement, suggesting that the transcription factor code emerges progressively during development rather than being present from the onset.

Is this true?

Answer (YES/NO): NO